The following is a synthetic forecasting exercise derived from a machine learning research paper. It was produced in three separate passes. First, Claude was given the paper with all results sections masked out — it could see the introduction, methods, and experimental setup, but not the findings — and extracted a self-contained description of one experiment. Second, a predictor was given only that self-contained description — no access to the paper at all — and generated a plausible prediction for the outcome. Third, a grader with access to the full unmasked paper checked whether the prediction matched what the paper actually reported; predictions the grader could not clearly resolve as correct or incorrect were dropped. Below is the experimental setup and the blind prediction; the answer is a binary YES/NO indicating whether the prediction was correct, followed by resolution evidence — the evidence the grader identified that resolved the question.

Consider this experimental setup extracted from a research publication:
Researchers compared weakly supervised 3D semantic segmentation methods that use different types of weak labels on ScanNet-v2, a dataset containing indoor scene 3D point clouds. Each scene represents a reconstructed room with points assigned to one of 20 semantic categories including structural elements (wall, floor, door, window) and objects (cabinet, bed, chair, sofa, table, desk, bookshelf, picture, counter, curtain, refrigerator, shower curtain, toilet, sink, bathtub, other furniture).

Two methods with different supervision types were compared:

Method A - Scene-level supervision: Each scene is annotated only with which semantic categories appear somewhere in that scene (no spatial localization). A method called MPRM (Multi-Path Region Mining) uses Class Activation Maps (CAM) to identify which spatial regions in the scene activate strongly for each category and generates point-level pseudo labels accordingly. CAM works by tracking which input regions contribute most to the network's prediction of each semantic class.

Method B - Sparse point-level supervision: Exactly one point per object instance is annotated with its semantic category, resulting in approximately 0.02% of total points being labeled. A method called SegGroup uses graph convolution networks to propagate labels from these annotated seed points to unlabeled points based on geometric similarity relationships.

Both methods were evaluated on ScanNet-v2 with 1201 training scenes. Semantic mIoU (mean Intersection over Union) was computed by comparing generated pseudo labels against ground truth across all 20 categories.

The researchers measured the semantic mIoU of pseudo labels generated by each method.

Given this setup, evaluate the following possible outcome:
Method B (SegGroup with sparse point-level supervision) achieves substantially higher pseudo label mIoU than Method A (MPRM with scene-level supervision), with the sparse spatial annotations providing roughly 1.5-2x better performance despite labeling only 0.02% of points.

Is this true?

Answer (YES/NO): NO